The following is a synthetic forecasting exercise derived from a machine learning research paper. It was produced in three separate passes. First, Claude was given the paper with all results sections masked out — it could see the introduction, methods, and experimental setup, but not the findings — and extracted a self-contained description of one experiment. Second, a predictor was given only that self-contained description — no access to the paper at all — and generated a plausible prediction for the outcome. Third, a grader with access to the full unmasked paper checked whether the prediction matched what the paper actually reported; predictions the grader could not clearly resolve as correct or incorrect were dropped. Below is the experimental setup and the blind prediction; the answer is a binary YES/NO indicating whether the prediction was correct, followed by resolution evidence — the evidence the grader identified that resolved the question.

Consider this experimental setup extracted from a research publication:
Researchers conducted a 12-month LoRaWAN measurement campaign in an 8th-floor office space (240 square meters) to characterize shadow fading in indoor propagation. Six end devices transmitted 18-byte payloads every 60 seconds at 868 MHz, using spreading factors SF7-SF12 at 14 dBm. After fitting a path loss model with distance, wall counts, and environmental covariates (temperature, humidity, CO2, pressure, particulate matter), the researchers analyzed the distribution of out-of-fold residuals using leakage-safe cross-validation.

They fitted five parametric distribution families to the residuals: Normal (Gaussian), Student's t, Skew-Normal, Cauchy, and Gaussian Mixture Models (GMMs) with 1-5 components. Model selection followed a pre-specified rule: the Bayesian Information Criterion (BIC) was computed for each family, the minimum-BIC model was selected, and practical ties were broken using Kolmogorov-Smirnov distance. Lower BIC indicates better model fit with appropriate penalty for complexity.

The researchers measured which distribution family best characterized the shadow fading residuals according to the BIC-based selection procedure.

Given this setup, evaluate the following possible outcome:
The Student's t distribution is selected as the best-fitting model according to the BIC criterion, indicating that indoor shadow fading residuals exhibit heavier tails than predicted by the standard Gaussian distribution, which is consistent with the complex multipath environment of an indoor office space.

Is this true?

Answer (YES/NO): NO